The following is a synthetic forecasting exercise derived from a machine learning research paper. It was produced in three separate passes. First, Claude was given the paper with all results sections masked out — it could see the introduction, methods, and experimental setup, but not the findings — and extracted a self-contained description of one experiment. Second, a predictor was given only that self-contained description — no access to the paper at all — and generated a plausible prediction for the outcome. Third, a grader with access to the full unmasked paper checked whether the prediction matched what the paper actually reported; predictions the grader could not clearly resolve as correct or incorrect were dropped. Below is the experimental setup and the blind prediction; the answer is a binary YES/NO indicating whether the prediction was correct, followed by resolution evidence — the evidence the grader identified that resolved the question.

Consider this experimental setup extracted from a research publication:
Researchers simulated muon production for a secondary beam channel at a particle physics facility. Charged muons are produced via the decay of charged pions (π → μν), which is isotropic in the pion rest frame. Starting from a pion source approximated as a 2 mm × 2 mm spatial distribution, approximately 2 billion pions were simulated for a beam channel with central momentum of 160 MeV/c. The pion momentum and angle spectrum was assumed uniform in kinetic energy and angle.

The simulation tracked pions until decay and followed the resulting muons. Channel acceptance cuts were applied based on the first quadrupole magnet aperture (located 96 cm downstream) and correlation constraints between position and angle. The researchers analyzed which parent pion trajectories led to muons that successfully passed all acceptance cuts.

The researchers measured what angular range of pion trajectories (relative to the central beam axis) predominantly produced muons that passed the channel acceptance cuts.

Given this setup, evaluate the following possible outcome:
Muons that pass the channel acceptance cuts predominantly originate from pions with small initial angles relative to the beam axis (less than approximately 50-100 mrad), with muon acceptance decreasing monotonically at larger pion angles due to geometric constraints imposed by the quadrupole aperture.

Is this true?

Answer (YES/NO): NO